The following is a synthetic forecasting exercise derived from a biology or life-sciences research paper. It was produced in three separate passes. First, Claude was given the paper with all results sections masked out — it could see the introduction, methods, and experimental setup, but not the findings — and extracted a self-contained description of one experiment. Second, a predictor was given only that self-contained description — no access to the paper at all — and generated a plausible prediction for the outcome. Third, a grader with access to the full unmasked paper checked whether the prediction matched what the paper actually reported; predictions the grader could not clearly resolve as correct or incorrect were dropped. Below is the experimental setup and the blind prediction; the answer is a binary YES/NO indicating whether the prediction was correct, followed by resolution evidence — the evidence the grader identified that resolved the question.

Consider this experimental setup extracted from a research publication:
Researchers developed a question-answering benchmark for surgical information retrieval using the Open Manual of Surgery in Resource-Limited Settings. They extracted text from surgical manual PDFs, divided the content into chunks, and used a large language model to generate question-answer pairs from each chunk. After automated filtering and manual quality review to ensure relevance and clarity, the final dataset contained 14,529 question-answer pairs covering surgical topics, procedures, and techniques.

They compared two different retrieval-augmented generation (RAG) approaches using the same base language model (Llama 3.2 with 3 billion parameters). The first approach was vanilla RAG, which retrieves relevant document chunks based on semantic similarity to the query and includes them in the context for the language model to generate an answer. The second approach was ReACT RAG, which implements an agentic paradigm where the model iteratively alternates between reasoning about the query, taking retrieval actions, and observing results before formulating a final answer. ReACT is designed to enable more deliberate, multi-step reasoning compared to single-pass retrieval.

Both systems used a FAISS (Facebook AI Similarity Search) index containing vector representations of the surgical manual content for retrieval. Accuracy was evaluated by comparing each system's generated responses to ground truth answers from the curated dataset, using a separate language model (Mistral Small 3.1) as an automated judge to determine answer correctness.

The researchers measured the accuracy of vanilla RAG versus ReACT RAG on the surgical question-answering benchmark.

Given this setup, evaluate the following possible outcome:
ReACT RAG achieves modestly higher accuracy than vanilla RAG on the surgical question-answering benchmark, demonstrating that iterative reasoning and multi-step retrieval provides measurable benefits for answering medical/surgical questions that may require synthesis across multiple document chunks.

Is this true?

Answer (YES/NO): NO